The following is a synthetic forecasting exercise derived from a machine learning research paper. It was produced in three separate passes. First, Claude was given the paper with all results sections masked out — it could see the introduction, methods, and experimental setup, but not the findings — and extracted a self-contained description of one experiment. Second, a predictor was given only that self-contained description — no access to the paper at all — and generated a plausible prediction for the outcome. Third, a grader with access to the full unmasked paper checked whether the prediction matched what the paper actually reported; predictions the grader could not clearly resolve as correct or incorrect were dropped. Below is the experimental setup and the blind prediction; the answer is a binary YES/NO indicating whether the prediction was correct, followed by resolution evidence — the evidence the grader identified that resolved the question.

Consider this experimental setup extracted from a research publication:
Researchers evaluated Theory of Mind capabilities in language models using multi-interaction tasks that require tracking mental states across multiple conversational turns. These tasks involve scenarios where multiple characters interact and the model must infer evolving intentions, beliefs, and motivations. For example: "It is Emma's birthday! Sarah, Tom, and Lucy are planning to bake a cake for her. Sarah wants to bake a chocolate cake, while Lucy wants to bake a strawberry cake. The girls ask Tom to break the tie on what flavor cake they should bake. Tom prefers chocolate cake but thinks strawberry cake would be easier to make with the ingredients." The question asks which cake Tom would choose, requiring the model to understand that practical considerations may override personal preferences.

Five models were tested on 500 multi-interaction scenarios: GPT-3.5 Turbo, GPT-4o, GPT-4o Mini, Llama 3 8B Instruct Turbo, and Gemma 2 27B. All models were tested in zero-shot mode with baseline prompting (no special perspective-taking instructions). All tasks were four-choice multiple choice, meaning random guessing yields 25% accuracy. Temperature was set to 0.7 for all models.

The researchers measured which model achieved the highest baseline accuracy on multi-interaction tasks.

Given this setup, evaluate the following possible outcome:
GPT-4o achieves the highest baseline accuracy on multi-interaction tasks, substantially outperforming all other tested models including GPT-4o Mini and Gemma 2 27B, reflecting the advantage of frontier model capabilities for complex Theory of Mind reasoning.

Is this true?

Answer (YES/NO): NO